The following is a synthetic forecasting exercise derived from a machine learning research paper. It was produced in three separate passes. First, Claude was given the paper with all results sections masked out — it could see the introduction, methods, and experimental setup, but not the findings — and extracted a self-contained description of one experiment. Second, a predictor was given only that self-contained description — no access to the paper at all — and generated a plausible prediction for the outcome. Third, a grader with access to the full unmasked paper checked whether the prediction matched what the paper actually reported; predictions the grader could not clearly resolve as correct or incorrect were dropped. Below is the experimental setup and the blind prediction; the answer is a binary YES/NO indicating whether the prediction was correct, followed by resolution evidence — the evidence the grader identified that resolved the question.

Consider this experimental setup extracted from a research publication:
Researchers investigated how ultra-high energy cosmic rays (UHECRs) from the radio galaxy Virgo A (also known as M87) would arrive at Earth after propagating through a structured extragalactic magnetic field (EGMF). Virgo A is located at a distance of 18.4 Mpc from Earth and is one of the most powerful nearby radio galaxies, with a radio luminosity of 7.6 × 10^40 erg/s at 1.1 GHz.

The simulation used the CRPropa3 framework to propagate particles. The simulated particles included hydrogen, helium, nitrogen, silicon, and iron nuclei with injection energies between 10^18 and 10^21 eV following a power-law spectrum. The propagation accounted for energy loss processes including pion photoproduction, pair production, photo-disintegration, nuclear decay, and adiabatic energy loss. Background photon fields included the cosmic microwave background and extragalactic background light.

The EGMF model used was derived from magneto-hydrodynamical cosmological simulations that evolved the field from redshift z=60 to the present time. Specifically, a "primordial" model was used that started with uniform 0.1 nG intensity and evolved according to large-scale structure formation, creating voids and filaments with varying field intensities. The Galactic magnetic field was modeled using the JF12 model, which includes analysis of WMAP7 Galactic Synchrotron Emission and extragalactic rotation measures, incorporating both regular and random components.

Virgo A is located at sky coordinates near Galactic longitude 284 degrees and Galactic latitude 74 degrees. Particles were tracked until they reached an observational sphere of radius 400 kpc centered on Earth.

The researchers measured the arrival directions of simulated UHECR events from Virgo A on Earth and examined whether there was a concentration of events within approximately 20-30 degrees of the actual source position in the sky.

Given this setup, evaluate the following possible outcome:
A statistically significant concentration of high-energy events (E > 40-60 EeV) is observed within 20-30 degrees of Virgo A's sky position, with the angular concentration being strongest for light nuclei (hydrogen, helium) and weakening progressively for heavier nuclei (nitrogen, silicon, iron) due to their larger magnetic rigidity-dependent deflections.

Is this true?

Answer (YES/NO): NO